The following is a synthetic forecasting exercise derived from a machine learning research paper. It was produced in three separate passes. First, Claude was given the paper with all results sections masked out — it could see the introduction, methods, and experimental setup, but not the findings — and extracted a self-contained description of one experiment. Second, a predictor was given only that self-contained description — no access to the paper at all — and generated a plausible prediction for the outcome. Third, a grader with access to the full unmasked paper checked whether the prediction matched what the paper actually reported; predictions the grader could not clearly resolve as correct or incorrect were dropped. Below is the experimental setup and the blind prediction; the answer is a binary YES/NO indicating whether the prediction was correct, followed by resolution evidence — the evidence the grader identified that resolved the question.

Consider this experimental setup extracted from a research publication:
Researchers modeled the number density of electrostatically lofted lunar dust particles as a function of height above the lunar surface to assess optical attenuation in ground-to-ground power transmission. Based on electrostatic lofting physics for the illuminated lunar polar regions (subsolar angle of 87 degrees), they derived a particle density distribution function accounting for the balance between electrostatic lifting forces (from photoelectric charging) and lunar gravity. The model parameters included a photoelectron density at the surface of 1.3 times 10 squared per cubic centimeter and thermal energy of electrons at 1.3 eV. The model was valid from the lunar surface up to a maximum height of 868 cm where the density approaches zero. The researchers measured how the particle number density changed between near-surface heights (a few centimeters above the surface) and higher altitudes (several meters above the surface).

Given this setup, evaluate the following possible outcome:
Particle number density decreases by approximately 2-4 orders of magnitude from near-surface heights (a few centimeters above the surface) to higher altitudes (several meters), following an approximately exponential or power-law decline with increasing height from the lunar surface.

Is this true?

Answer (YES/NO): NO